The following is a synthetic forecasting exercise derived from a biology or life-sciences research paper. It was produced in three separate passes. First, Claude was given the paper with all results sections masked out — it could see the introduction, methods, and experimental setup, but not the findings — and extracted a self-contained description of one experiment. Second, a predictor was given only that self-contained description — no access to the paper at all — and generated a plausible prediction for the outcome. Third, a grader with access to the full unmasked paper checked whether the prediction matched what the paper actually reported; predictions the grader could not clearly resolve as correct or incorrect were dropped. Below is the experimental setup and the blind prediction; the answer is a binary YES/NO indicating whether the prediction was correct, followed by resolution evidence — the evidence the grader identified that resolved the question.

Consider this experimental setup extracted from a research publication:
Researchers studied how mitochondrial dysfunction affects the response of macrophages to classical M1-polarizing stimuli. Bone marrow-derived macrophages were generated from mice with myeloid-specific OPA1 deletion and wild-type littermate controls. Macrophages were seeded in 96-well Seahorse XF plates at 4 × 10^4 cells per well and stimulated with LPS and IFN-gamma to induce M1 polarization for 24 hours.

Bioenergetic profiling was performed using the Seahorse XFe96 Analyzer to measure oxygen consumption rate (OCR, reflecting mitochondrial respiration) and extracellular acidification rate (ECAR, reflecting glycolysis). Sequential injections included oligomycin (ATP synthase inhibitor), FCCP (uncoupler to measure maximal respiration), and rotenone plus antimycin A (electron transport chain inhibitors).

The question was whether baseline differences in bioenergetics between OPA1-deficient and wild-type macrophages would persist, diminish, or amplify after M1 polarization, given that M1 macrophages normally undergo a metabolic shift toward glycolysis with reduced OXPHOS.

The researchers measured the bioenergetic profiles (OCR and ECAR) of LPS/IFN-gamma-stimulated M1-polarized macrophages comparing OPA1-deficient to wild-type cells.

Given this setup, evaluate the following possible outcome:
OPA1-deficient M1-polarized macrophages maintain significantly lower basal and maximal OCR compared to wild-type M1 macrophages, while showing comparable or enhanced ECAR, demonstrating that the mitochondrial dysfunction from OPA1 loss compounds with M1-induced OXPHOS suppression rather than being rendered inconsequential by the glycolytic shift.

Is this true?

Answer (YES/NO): NO